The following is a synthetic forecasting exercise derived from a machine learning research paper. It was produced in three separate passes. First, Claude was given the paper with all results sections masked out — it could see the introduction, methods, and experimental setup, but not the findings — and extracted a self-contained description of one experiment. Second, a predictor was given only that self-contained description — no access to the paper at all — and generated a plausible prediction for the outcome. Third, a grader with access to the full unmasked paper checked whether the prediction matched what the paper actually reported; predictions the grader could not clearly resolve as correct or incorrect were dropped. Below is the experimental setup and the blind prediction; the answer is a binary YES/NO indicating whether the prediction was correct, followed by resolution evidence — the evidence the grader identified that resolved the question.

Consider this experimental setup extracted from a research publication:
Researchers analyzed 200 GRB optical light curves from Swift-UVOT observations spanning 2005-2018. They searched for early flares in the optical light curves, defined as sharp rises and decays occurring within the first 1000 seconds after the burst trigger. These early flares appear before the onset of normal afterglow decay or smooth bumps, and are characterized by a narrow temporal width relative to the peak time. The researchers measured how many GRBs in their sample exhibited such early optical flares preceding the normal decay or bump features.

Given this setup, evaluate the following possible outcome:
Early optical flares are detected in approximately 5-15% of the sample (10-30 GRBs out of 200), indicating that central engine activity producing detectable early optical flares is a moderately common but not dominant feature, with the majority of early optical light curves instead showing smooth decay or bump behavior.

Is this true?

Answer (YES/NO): YES